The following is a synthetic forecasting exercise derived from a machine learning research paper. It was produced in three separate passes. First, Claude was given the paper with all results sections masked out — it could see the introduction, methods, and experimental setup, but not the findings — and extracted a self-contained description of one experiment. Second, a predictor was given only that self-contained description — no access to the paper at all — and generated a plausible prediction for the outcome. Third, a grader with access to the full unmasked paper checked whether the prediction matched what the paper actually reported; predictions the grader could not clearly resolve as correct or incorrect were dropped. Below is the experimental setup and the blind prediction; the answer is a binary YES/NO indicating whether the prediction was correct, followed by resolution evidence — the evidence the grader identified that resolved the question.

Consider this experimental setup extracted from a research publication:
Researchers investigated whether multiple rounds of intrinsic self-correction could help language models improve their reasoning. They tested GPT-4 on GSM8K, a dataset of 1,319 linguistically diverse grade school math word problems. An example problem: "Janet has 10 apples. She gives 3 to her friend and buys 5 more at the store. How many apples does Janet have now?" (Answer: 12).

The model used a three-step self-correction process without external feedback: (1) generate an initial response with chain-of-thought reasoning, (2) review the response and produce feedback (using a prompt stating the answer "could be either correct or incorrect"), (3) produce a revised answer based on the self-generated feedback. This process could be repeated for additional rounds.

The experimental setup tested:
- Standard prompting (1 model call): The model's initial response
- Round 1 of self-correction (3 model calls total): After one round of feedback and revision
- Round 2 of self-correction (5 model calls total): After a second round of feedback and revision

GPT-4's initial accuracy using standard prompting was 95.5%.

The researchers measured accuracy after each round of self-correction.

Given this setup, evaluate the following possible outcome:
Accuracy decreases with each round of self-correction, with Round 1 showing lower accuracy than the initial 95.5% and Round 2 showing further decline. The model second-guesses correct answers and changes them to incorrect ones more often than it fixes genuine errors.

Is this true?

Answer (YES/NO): YES